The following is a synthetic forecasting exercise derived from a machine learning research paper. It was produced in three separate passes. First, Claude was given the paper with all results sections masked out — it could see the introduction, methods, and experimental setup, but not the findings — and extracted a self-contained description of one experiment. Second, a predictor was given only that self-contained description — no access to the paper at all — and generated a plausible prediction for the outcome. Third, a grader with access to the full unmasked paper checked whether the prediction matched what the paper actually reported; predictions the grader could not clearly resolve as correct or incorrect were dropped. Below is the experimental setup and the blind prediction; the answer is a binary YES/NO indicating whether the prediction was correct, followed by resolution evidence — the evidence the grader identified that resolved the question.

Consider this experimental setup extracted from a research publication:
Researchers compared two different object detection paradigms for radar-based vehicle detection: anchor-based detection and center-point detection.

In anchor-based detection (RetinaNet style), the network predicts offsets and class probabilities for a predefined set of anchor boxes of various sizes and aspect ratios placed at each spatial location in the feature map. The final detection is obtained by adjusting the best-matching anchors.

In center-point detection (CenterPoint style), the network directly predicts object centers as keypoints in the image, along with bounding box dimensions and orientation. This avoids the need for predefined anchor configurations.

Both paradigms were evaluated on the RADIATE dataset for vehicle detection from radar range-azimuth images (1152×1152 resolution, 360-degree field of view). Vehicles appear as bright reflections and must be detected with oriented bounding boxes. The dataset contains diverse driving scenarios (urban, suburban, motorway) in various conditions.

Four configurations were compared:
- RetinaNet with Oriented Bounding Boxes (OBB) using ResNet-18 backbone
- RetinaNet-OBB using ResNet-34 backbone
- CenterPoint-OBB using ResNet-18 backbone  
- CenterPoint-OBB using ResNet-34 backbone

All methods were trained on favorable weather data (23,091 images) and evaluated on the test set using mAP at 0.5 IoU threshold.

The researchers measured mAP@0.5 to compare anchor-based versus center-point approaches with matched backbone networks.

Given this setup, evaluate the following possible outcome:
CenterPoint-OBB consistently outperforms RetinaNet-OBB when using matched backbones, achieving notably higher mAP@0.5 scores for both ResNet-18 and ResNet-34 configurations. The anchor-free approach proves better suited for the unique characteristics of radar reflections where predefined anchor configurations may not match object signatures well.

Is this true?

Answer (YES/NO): YES